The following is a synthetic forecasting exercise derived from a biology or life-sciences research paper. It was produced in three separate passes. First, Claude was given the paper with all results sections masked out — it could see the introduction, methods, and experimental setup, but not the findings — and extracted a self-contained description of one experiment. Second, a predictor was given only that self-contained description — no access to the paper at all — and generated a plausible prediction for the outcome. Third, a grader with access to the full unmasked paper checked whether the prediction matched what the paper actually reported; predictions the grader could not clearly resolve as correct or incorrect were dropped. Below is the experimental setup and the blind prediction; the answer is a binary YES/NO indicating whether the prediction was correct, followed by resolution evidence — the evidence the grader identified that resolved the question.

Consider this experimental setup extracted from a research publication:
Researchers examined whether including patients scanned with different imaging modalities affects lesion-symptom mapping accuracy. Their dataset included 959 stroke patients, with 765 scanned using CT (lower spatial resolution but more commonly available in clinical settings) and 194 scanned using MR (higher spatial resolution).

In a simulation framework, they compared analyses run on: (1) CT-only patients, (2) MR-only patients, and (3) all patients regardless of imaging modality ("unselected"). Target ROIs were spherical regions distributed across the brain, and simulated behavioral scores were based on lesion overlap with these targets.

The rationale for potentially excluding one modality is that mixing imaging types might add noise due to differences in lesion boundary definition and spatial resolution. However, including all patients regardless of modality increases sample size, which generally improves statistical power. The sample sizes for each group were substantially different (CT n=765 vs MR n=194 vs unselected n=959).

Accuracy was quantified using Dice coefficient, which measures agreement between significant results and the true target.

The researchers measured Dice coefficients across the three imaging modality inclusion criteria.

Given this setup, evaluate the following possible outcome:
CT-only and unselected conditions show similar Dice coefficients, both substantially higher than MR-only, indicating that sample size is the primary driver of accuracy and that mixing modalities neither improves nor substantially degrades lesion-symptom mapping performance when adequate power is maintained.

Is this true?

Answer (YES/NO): NO